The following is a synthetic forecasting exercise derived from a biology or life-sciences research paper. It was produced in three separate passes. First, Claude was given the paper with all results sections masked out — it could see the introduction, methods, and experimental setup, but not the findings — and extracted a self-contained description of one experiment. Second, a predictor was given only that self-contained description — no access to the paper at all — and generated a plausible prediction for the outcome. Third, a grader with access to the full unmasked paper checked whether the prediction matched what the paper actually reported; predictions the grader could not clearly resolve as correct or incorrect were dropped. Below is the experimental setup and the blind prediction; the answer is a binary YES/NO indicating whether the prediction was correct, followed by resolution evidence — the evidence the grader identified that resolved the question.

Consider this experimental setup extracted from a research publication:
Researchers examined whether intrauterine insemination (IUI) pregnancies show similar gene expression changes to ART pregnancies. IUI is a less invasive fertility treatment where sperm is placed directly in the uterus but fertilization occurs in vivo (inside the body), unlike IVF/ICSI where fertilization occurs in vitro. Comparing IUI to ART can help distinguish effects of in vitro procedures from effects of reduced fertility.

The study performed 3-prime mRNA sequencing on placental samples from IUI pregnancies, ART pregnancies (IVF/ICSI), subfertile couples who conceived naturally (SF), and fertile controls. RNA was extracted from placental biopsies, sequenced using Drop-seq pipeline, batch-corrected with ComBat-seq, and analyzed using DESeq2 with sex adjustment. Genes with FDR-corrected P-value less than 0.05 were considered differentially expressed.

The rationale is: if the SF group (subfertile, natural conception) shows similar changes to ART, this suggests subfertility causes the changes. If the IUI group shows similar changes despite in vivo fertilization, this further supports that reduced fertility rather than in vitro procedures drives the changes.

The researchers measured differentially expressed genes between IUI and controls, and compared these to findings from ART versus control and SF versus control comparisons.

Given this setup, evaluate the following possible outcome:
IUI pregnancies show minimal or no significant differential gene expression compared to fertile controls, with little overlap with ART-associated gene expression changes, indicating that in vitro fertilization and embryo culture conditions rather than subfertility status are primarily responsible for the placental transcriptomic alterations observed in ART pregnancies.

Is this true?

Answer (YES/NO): NO